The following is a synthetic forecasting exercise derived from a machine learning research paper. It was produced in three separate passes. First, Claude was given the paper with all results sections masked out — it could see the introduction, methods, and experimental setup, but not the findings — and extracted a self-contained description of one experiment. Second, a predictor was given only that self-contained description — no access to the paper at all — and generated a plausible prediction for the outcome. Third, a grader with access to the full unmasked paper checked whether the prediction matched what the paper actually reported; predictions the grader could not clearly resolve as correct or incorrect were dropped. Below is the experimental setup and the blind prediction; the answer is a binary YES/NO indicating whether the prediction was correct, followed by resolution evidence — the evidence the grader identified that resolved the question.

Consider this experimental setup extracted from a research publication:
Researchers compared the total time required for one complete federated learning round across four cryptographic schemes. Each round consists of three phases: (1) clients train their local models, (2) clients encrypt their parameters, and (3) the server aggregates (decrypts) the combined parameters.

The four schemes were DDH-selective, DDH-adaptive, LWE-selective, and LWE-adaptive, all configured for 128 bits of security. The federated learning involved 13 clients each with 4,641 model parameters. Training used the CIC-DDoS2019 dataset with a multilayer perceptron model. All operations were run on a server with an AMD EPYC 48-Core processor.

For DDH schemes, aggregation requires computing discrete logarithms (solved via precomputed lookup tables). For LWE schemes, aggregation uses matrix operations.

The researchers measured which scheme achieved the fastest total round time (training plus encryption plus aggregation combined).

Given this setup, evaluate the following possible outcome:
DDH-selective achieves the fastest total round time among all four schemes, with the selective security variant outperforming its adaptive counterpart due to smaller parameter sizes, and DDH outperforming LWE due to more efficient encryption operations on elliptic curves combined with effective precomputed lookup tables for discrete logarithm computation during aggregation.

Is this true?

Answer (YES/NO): NO